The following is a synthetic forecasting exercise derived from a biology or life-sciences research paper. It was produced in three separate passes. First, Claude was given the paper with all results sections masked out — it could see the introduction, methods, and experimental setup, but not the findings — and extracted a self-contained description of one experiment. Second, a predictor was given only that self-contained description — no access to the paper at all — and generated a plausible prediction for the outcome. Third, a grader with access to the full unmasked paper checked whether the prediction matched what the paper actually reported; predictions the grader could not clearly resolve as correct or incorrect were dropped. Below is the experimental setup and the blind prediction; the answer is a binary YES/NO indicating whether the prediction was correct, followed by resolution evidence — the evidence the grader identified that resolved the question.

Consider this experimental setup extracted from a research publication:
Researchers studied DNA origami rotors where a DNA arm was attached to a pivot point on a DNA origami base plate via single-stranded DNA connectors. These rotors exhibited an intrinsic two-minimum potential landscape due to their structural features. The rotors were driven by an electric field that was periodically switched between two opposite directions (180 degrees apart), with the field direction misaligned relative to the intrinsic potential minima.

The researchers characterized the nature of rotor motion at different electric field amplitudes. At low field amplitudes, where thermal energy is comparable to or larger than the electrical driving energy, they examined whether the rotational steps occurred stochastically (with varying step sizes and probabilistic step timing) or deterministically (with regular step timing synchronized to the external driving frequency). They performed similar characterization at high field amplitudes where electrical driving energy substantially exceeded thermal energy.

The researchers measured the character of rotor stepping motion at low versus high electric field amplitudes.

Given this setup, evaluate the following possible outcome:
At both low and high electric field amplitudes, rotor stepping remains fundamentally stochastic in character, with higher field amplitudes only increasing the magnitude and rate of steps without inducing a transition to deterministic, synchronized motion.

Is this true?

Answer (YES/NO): NO